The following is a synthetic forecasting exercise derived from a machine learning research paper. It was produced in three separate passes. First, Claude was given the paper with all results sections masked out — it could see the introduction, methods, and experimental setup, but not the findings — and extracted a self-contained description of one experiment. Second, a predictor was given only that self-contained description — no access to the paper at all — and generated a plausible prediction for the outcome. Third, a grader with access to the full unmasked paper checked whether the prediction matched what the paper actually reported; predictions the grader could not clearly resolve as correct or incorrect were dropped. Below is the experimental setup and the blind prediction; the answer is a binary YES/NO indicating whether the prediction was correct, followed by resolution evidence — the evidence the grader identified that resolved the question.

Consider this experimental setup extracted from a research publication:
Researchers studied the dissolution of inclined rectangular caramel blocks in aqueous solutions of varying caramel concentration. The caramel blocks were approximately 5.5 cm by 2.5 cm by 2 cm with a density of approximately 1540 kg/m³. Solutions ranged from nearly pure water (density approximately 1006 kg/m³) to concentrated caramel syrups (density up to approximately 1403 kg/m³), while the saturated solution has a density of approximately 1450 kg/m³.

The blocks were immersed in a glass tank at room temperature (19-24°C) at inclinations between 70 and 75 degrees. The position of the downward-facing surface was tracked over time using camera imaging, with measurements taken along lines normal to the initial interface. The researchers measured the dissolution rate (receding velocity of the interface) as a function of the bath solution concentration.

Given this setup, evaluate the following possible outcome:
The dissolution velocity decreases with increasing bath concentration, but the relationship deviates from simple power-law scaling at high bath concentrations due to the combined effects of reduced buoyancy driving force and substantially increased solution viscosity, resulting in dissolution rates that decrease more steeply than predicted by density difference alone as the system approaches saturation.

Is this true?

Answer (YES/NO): YES